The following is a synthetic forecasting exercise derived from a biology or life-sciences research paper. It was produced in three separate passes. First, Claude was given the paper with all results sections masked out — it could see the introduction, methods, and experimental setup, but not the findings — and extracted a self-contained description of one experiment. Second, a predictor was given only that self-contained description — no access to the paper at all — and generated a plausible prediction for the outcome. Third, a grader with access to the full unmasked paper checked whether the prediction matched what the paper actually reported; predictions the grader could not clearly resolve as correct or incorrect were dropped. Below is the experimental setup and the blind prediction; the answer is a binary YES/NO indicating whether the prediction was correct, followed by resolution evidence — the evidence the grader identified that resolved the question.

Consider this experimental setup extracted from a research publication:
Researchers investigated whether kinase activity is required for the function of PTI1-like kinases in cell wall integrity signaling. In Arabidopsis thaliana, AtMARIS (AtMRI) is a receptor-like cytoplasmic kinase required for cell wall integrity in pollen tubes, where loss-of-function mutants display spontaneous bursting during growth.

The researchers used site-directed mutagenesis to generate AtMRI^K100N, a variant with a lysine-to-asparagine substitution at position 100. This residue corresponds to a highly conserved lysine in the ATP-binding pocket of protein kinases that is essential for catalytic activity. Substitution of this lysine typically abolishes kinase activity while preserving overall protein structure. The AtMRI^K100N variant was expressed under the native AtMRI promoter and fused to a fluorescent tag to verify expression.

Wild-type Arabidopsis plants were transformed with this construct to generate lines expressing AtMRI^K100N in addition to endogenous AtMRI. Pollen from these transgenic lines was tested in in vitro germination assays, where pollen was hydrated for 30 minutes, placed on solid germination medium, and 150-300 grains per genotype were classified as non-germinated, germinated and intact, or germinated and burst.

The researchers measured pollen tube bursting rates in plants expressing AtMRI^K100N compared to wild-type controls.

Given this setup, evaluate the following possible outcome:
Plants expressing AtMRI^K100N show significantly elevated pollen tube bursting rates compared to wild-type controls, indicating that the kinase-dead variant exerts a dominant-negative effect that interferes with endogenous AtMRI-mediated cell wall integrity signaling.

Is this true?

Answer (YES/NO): NO